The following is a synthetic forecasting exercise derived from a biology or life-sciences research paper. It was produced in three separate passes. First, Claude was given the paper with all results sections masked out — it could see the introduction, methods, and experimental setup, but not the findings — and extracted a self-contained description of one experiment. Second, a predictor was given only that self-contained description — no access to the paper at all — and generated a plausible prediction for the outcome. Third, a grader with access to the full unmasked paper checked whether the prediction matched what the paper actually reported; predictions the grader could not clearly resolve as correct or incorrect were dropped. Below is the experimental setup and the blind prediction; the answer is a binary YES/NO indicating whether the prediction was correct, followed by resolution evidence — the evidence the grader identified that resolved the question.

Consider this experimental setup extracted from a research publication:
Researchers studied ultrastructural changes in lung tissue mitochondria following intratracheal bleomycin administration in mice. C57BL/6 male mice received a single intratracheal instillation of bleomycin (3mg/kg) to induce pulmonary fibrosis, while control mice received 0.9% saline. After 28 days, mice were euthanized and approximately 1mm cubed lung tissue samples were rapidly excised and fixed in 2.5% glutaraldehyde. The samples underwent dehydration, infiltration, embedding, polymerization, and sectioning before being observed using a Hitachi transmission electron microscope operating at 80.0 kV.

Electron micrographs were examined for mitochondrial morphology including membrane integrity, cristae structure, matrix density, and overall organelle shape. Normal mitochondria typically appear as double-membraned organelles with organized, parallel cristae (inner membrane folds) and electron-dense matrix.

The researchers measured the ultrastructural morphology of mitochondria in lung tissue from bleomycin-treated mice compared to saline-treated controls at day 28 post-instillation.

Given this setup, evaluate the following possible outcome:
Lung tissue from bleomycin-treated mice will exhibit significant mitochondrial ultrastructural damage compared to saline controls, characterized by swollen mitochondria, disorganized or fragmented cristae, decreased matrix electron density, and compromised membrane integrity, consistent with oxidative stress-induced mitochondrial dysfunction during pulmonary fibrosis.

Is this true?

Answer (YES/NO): YES